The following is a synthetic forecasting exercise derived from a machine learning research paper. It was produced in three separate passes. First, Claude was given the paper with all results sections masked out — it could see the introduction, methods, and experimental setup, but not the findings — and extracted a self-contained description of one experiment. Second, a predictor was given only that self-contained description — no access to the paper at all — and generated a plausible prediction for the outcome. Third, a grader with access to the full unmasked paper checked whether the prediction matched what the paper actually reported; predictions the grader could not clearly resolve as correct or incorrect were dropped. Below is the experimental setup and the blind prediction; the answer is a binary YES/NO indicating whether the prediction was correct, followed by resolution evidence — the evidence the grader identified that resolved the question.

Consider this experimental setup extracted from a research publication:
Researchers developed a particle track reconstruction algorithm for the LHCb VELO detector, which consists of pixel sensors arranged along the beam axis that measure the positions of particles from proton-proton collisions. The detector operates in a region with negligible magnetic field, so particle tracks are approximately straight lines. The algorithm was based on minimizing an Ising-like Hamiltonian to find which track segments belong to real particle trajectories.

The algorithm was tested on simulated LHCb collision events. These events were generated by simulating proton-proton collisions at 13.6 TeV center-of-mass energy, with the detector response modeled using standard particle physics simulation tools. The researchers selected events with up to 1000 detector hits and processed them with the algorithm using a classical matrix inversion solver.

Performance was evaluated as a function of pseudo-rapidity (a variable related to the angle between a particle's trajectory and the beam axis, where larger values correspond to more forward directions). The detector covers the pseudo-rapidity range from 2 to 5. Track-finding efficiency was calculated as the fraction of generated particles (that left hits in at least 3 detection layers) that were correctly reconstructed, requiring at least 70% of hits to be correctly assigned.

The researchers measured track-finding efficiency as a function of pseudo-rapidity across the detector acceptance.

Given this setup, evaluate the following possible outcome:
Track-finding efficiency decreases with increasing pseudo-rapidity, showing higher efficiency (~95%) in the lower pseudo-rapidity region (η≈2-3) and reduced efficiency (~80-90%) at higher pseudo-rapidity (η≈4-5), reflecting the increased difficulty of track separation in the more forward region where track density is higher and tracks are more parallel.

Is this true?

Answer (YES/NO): NO